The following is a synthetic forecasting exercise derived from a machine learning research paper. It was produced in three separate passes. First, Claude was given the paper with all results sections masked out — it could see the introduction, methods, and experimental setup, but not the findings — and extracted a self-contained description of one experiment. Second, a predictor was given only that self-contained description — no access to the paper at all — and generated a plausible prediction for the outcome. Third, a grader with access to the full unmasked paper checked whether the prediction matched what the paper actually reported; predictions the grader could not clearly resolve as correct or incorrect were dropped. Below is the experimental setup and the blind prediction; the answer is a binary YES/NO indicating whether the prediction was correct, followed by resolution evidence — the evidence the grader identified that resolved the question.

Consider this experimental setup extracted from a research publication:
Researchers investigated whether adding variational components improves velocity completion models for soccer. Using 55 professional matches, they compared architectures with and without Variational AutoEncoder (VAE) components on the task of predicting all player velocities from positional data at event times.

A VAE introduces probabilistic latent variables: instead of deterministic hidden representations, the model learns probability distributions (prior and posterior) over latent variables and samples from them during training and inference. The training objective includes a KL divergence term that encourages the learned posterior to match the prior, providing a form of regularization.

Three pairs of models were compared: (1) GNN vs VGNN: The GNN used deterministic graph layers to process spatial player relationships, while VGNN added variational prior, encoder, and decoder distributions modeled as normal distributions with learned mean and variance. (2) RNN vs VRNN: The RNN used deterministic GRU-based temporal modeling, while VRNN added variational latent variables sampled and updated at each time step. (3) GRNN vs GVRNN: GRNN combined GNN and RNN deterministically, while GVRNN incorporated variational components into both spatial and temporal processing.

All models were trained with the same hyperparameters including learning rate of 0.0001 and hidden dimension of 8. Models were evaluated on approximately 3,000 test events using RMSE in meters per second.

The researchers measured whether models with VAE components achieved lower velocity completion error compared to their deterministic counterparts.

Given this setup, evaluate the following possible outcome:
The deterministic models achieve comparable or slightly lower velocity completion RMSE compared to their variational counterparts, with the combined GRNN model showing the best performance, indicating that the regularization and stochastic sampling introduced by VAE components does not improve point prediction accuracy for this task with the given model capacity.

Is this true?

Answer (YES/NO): NO